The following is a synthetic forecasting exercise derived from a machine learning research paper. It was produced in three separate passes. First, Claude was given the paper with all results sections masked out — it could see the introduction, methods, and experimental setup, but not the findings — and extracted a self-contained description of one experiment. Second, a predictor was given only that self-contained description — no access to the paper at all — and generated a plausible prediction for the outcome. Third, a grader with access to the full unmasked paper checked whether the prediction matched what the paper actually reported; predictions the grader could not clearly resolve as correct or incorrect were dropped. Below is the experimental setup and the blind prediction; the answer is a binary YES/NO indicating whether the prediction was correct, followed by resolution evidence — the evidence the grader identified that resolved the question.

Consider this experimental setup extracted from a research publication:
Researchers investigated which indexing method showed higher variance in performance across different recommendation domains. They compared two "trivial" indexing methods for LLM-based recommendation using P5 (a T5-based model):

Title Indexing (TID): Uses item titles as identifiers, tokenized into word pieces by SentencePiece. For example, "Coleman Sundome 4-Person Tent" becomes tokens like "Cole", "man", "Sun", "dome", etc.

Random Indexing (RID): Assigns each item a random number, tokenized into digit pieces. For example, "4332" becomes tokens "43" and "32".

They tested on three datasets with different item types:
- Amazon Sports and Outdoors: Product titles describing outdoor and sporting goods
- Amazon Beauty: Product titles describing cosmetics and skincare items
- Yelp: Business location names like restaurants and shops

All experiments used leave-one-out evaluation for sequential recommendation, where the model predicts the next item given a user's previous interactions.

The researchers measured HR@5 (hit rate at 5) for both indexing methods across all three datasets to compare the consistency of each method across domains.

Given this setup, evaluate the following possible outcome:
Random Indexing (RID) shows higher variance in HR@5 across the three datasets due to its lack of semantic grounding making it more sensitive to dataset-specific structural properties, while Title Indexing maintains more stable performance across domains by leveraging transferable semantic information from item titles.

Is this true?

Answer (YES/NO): NO